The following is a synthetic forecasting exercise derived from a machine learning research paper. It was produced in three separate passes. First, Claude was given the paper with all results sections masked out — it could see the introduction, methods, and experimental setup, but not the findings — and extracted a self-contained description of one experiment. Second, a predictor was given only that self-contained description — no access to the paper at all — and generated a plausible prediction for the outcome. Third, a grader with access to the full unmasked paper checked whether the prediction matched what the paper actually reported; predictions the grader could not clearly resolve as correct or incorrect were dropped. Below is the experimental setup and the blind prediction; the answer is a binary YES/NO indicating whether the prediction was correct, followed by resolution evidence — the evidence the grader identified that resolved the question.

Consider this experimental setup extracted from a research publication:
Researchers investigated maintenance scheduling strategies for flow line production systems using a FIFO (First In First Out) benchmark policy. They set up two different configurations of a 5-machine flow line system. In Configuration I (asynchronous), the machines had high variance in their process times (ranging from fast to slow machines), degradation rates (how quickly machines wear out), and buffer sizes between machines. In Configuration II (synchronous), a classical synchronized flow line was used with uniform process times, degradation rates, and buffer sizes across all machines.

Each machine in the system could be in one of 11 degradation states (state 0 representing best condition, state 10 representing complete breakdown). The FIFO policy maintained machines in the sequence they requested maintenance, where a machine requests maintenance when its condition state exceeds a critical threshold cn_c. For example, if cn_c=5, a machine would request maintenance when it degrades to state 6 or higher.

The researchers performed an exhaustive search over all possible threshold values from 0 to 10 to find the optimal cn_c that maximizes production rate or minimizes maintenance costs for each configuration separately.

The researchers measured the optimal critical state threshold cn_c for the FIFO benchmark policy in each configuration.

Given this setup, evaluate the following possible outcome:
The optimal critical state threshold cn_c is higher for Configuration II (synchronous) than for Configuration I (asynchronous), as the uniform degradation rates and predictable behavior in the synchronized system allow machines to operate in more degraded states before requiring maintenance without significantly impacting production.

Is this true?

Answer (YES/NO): NO